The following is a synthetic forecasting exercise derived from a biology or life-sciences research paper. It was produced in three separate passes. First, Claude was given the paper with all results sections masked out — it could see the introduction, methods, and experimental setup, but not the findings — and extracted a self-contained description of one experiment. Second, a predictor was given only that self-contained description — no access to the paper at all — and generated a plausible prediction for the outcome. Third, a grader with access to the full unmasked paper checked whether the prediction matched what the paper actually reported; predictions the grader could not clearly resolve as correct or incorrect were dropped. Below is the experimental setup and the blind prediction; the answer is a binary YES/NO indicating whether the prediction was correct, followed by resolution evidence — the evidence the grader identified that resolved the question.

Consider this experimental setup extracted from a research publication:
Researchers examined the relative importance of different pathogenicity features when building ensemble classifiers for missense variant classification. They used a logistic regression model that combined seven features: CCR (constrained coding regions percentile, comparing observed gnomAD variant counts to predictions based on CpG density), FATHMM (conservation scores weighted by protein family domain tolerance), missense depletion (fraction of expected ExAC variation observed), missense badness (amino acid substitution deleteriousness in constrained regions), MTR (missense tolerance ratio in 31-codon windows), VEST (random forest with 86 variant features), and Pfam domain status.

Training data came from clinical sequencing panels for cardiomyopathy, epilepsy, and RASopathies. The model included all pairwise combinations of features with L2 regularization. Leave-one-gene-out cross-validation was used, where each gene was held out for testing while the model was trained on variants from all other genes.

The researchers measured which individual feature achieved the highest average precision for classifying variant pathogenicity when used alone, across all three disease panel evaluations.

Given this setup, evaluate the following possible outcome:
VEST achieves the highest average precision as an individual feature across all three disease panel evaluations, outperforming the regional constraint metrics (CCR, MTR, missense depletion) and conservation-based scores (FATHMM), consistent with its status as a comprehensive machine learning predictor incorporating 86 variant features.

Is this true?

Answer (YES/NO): NO